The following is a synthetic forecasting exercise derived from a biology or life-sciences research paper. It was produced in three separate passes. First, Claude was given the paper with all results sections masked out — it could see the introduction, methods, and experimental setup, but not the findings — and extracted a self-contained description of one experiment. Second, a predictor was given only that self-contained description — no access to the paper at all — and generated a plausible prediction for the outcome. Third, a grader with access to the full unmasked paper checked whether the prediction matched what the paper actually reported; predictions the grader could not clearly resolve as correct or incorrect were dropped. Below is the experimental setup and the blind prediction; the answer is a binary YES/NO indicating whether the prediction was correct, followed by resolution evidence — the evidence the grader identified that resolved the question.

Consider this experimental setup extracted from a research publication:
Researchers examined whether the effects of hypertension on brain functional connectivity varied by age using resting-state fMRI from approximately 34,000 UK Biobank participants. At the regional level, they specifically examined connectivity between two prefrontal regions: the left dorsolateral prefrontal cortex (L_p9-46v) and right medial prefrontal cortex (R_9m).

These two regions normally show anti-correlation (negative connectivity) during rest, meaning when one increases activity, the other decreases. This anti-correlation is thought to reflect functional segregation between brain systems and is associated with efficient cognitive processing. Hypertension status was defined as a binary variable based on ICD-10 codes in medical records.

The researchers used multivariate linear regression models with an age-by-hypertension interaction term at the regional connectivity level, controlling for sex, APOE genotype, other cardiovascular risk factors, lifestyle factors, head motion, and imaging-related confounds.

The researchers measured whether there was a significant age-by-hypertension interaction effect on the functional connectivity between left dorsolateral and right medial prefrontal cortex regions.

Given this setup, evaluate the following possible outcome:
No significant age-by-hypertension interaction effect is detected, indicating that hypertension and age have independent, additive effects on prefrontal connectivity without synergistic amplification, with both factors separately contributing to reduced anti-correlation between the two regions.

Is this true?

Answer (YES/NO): NO